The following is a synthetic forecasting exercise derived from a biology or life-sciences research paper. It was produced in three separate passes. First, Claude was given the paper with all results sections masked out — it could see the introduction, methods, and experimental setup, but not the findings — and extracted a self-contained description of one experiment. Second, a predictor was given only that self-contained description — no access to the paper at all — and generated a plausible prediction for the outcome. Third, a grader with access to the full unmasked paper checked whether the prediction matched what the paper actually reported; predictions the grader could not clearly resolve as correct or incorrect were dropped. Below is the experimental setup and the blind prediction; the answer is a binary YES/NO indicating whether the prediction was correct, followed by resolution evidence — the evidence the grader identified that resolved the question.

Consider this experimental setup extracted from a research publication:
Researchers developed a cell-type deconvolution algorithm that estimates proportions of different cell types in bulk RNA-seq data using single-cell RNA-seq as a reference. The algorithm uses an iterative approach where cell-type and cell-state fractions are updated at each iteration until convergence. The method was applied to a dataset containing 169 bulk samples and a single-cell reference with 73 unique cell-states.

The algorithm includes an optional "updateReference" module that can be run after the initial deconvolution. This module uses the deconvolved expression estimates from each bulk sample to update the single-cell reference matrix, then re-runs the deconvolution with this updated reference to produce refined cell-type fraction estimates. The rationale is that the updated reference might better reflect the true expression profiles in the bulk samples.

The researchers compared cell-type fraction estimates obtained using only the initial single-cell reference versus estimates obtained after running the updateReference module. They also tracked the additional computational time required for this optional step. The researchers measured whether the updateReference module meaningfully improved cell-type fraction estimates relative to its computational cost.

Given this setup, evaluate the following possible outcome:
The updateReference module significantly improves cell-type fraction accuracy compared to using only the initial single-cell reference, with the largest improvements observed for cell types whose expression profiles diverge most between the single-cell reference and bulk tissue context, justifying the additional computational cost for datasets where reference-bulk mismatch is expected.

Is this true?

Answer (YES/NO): NO